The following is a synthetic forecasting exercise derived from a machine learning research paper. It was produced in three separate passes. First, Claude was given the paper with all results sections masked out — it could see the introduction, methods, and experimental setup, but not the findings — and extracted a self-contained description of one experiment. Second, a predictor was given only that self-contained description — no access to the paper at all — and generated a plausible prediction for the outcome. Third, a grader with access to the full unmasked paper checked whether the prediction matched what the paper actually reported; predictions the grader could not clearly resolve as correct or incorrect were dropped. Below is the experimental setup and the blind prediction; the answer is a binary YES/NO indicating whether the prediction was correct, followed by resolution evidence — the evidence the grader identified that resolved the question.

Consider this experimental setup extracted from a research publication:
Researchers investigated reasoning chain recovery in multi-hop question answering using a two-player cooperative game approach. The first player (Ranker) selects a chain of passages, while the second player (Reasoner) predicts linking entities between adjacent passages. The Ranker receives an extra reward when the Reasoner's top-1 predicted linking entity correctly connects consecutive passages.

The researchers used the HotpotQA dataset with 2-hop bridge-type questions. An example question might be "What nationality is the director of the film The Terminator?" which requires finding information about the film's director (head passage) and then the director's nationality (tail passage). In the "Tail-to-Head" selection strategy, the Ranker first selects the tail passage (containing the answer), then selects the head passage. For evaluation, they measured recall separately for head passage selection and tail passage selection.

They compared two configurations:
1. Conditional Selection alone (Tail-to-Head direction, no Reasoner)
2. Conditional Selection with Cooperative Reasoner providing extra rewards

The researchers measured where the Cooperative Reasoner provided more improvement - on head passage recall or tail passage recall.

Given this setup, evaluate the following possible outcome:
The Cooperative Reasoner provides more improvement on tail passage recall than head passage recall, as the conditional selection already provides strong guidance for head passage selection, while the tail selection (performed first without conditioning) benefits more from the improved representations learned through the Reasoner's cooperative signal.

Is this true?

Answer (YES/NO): NO